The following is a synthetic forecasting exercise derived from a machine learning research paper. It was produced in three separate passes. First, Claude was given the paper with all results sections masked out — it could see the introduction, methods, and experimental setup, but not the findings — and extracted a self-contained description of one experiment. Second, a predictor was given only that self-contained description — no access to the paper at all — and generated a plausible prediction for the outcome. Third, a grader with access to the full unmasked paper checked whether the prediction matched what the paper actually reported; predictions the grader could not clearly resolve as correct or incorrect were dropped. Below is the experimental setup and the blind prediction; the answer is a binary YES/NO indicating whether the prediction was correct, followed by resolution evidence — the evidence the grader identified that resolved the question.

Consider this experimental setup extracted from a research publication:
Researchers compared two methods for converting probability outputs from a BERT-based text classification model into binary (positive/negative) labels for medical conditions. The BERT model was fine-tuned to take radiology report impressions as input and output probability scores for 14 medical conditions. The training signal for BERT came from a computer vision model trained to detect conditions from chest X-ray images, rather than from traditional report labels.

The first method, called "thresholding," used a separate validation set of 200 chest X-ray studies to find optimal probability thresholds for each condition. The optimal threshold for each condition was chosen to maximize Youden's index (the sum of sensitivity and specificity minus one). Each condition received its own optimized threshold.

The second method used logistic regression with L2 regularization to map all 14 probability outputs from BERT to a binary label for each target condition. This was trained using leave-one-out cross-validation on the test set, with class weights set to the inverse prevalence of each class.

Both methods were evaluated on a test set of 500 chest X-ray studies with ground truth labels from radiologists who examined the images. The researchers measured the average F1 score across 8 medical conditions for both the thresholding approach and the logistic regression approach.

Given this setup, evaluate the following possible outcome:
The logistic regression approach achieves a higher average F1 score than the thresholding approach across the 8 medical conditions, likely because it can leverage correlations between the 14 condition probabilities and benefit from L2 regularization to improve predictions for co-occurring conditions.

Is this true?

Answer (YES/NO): YES